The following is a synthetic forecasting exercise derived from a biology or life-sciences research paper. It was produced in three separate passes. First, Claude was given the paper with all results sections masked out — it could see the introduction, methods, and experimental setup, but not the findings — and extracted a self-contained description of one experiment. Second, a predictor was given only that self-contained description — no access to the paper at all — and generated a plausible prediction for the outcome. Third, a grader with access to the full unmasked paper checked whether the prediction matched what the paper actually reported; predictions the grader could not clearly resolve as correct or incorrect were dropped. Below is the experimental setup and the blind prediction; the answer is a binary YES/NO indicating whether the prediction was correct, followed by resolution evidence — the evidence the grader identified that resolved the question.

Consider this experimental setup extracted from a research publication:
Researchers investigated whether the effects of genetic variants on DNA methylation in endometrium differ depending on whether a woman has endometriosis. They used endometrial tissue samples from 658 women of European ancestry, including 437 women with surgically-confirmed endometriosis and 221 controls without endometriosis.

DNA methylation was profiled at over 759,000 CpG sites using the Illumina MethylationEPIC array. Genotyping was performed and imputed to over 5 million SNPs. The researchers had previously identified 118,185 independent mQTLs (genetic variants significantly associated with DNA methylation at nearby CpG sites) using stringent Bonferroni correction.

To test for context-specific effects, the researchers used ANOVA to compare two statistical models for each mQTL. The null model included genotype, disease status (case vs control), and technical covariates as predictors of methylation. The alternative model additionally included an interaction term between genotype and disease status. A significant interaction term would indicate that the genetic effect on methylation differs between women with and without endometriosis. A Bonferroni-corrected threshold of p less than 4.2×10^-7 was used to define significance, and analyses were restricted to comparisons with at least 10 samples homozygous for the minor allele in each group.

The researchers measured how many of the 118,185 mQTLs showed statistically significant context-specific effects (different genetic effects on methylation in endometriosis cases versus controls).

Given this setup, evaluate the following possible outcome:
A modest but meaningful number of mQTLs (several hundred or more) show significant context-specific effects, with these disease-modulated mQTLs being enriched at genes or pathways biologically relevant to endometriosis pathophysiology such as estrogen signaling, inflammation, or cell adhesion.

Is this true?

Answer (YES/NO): NO